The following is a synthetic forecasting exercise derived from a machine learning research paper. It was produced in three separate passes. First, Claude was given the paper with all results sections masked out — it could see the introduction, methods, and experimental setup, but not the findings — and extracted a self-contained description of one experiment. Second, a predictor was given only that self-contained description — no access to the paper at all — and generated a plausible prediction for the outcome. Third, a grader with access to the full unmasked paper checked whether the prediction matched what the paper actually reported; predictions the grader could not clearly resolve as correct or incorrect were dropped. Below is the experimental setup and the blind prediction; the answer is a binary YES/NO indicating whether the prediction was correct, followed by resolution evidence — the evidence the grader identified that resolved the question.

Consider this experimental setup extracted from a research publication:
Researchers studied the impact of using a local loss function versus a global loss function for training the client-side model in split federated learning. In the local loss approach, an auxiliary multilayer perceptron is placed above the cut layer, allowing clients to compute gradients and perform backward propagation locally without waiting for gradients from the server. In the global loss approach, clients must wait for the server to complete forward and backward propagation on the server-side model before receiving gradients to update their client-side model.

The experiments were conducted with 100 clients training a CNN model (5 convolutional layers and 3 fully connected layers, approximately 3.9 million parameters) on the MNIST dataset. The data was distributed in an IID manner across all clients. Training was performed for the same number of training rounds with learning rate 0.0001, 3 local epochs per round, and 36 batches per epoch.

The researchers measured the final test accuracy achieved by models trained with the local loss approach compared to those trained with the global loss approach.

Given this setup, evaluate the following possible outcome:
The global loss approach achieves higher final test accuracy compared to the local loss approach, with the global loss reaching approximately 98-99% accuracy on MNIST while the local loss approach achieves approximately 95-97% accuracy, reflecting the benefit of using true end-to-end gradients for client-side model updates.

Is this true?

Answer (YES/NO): NO